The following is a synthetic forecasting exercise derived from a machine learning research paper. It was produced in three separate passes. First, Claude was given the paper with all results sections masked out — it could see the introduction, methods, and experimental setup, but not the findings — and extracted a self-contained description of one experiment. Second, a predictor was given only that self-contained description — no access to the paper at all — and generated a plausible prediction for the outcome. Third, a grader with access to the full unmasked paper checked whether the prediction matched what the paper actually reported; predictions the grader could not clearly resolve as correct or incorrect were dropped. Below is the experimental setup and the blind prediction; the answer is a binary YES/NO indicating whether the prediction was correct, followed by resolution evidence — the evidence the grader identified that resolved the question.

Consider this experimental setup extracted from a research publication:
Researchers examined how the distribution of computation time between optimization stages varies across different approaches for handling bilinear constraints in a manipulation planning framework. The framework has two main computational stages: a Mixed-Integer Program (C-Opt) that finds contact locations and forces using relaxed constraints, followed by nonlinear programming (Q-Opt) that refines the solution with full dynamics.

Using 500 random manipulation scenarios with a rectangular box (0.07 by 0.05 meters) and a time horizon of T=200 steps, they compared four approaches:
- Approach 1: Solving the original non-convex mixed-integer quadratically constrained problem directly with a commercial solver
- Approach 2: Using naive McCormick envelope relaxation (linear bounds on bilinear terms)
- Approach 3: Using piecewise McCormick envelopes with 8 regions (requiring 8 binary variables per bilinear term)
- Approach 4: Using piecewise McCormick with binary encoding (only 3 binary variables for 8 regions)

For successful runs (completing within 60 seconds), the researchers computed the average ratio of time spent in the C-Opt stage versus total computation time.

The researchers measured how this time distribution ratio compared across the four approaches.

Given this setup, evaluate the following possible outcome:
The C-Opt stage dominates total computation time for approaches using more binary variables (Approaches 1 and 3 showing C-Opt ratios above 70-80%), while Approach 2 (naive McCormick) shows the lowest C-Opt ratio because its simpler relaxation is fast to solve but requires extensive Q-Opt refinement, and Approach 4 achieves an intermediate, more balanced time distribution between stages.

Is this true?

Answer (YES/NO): YES